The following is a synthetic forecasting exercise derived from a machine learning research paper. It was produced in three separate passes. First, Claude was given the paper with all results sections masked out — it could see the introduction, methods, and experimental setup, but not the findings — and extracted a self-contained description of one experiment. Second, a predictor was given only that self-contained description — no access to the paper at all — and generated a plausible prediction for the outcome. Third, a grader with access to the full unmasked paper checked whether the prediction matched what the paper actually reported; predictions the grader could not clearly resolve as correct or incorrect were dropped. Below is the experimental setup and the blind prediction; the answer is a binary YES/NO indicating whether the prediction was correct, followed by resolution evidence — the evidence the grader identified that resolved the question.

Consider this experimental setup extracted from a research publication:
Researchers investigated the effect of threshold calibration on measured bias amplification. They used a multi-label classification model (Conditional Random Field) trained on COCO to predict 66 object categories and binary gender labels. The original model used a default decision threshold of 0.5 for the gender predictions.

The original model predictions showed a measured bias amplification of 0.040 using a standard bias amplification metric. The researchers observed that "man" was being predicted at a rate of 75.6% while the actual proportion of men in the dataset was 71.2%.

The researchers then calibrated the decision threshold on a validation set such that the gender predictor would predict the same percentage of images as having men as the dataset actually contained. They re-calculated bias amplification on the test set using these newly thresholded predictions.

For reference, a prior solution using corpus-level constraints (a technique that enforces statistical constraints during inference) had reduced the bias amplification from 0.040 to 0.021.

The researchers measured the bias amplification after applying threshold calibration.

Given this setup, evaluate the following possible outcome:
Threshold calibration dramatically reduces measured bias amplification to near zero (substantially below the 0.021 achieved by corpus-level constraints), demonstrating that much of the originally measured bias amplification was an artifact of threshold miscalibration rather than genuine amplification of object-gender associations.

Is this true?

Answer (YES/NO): YES